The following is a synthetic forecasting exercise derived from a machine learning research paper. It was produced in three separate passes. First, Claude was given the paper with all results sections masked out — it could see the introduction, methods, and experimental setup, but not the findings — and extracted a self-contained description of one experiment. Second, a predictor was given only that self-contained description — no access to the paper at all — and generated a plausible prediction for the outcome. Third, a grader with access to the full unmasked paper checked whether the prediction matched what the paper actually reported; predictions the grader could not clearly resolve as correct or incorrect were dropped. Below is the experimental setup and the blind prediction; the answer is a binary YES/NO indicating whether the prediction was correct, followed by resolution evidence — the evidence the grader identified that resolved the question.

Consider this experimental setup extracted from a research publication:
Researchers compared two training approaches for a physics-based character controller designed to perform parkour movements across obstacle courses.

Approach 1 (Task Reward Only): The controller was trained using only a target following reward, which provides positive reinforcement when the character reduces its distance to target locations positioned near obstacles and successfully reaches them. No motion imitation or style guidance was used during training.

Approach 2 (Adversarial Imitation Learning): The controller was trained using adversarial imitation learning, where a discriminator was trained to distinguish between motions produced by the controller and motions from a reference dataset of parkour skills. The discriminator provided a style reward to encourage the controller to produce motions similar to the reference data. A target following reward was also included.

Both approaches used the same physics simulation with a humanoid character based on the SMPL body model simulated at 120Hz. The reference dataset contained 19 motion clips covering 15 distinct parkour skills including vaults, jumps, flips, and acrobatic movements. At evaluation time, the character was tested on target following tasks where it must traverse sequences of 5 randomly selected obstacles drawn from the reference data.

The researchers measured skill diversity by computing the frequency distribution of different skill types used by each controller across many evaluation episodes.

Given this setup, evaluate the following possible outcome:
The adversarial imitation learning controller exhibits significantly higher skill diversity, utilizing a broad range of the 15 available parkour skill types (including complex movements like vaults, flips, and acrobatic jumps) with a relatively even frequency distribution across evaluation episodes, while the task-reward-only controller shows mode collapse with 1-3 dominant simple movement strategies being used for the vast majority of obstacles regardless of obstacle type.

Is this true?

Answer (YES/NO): NO